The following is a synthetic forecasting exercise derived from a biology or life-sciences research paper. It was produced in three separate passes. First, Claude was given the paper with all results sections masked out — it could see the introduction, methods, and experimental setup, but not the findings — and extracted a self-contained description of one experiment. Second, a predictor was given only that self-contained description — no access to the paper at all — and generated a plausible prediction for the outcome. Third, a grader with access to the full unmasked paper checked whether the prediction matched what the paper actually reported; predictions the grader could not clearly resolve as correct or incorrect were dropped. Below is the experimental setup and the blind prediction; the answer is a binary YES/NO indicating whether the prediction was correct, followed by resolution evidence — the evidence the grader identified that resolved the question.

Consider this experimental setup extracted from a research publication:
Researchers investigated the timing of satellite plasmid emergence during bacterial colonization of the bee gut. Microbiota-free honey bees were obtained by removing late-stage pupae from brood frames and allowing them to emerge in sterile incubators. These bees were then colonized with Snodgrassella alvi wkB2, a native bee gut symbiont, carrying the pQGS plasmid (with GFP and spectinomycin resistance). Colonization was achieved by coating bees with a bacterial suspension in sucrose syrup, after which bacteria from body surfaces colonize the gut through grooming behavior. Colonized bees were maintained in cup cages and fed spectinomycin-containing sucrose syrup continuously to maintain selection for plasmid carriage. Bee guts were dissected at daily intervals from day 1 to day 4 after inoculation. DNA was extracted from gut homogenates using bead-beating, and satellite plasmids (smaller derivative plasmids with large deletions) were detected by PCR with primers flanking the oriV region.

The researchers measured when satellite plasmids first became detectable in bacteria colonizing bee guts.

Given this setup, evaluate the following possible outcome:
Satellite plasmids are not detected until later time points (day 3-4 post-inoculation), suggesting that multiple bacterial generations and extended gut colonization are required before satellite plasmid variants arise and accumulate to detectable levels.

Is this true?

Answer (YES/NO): YES